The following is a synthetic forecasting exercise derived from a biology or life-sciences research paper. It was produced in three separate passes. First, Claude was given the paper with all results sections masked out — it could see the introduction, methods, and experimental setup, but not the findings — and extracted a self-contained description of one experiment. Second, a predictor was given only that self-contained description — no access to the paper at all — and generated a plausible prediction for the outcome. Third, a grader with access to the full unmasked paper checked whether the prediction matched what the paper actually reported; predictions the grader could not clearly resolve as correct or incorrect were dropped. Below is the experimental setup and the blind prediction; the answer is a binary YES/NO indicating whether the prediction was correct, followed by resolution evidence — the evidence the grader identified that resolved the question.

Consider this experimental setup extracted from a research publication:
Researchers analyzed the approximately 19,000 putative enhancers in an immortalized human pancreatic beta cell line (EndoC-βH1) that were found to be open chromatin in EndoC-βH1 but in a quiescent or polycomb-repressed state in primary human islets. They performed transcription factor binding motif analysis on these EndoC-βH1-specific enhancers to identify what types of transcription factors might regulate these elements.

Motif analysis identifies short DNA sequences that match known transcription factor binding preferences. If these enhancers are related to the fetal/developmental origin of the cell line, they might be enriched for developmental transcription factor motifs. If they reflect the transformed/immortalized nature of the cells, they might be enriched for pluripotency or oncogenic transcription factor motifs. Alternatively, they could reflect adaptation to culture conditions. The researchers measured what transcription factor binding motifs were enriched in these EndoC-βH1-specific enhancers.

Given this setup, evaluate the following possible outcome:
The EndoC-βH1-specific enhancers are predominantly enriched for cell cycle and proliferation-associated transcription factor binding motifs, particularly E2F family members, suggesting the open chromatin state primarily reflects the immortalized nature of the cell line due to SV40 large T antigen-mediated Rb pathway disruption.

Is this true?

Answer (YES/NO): NO